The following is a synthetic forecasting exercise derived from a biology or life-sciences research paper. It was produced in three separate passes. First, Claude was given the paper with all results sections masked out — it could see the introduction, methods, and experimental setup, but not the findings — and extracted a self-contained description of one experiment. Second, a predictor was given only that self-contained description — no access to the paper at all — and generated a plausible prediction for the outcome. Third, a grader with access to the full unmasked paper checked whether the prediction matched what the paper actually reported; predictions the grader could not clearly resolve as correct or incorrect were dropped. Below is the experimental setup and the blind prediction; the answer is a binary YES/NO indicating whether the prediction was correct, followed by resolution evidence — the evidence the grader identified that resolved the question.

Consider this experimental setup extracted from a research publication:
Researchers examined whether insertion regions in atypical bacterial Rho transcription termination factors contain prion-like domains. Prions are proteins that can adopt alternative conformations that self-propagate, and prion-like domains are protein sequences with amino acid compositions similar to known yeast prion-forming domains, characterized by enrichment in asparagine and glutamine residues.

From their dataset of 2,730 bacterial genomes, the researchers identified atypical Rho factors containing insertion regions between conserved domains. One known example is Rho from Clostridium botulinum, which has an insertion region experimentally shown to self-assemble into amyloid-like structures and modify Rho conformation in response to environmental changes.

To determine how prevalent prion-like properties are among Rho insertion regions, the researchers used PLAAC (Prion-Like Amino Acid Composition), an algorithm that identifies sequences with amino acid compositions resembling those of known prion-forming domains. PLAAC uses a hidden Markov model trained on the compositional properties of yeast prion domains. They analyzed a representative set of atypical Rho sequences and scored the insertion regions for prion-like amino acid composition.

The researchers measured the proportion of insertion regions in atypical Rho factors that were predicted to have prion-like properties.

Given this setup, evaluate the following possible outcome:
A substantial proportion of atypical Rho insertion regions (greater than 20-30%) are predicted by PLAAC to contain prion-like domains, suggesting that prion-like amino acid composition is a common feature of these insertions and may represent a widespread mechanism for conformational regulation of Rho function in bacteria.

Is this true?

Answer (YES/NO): NO